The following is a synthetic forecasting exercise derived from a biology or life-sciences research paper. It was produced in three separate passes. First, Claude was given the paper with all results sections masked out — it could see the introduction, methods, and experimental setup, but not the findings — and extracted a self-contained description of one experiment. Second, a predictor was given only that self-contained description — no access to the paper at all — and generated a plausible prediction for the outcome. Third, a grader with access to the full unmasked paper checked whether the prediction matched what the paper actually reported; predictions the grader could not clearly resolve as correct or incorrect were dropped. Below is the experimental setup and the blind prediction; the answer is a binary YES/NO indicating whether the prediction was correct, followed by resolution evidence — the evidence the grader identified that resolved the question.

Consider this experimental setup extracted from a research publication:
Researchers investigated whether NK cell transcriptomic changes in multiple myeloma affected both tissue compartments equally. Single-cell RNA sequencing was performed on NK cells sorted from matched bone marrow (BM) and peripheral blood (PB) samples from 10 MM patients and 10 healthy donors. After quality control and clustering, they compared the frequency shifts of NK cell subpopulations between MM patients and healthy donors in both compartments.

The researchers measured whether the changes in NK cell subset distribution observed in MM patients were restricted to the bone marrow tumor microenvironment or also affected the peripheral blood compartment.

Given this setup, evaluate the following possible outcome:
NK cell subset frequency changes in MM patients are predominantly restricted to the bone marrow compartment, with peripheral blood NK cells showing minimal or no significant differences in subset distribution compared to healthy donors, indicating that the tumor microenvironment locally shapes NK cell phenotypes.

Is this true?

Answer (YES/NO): NO